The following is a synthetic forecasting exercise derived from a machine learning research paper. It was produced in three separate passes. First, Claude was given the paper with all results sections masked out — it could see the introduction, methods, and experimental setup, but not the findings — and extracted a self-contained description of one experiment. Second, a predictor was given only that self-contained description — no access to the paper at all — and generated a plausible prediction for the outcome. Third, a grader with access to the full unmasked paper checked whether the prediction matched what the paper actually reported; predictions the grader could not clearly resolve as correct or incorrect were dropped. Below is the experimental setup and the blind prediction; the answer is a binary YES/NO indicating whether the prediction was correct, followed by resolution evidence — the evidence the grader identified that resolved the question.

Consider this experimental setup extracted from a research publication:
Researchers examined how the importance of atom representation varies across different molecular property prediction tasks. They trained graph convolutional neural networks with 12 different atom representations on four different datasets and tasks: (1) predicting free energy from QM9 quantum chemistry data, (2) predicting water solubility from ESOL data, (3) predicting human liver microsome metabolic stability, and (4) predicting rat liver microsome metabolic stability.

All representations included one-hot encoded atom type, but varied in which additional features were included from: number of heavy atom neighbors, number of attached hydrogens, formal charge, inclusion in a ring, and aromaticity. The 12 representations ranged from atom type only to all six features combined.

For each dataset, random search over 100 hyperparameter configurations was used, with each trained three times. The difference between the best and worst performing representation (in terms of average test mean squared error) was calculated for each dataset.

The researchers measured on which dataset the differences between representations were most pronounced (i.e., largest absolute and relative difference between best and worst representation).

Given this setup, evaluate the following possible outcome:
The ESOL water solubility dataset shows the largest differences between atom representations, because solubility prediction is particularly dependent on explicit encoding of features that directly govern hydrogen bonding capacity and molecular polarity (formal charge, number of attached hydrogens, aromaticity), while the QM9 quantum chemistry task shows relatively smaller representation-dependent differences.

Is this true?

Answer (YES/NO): NO